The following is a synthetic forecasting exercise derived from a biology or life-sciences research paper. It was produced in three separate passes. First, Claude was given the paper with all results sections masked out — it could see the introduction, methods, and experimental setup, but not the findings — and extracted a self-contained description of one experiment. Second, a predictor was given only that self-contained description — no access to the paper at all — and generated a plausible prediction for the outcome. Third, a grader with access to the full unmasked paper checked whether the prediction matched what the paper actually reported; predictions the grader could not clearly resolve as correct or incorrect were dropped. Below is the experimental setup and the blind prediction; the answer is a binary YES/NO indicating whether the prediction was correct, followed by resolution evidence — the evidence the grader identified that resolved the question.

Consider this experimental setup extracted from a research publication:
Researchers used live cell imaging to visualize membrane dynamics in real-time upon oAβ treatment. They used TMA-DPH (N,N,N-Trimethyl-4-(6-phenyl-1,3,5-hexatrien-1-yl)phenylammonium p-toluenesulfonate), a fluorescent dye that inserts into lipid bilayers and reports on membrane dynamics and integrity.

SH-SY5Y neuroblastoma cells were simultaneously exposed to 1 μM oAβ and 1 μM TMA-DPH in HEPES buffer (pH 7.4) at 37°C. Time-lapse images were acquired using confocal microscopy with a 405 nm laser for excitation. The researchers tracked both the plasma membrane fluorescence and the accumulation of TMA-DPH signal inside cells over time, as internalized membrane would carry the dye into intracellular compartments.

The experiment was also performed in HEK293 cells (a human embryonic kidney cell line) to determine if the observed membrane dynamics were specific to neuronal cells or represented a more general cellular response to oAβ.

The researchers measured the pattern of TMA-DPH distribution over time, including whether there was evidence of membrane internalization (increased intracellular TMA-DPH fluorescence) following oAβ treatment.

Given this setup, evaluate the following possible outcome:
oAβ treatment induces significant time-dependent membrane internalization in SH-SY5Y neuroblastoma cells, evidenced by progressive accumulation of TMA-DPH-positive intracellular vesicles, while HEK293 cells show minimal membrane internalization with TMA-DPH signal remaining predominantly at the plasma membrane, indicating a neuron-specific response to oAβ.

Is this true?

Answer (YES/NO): NO